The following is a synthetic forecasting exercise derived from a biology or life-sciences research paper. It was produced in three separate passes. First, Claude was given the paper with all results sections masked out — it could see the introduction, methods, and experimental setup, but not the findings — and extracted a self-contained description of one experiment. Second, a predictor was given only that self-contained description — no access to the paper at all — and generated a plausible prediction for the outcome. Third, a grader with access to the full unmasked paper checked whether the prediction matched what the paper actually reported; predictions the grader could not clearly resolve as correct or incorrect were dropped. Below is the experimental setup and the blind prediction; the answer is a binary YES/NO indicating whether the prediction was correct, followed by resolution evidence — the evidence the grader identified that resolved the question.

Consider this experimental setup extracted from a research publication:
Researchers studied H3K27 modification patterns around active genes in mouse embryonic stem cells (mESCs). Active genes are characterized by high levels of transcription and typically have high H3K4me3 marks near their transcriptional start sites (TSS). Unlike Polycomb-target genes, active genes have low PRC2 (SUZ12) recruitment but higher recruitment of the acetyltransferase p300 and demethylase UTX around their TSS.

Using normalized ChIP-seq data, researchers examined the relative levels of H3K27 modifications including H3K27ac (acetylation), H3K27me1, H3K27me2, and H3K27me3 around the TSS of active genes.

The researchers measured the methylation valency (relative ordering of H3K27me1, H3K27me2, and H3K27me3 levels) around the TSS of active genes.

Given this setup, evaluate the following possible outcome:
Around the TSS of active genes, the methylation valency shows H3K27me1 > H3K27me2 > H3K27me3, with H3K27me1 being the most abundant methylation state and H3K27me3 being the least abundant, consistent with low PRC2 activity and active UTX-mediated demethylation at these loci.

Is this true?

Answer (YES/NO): YES